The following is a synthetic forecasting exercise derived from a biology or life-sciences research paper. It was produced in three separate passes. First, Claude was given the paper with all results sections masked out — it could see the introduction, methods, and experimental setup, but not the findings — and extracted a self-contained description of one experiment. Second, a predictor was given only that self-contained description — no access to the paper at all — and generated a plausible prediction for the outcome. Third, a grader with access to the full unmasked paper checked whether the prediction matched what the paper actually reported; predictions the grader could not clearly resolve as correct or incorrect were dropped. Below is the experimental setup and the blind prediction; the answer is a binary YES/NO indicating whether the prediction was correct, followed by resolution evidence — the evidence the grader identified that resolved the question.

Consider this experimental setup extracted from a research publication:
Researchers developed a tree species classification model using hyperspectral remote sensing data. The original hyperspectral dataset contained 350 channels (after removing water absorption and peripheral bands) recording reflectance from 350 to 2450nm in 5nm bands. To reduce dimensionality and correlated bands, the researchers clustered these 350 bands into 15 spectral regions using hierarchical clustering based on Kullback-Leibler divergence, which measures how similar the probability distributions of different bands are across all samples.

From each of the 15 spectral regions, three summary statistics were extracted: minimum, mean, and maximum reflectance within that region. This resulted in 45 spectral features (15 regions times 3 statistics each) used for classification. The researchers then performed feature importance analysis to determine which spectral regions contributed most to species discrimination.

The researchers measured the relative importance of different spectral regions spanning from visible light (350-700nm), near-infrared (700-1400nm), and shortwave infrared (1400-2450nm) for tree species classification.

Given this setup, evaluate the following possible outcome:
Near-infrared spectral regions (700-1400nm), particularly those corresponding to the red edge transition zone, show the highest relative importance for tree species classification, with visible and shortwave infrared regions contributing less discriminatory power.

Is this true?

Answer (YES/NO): NO